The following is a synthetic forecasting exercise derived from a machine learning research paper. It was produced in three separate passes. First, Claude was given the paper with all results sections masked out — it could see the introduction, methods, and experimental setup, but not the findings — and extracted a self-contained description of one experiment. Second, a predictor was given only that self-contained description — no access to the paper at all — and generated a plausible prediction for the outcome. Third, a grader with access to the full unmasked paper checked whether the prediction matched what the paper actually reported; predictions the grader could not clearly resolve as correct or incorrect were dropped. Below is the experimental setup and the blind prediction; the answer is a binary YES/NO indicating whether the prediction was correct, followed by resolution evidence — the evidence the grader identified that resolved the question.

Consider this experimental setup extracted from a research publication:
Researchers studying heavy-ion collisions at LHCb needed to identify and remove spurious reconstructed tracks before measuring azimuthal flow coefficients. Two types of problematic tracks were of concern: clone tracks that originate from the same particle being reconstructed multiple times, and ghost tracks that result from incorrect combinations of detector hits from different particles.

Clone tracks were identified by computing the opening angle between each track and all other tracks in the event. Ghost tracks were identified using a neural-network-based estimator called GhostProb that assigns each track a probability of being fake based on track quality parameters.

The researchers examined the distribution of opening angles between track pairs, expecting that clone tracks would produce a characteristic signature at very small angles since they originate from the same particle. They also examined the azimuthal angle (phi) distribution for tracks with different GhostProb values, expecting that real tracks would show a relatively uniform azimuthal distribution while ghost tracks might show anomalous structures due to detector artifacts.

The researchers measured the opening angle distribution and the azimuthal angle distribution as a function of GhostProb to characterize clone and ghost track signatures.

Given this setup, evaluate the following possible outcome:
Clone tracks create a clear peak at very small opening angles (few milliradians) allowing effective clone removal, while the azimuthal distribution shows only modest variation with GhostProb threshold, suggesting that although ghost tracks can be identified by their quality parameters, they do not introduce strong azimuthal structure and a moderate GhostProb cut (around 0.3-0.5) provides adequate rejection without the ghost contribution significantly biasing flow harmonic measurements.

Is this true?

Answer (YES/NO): NO